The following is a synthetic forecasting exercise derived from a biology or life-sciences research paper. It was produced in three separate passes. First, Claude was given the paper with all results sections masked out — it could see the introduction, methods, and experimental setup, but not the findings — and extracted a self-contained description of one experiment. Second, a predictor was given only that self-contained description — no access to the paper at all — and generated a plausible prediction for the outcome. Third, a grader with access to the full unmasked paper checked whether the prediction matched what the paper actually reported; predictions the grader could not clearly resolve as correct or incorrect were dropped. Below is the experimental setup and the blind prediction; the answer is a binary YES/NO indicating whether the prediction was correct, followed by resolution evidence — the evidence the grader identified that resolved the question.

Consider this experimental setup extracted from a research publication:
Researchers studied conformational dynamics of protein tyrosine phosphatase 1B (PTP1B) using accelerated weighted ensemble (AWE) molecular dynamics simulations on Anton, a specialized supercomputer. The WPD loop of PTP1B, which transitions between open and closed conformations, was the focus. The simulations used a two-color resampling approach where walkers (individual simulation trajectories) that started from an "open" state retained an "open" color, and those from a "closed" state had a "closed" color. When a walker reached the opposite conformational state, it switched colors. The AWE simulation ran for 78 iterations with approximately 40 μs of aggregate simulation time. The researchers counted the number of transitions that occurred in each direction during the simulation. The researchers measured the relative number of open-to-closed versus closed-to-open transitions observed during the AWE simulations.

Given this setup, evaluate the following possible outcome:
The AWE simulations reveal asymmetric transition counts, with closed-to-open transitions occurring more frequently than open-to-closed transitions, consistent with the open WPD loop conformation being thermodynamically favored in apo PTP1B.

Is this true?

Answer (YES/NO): YES